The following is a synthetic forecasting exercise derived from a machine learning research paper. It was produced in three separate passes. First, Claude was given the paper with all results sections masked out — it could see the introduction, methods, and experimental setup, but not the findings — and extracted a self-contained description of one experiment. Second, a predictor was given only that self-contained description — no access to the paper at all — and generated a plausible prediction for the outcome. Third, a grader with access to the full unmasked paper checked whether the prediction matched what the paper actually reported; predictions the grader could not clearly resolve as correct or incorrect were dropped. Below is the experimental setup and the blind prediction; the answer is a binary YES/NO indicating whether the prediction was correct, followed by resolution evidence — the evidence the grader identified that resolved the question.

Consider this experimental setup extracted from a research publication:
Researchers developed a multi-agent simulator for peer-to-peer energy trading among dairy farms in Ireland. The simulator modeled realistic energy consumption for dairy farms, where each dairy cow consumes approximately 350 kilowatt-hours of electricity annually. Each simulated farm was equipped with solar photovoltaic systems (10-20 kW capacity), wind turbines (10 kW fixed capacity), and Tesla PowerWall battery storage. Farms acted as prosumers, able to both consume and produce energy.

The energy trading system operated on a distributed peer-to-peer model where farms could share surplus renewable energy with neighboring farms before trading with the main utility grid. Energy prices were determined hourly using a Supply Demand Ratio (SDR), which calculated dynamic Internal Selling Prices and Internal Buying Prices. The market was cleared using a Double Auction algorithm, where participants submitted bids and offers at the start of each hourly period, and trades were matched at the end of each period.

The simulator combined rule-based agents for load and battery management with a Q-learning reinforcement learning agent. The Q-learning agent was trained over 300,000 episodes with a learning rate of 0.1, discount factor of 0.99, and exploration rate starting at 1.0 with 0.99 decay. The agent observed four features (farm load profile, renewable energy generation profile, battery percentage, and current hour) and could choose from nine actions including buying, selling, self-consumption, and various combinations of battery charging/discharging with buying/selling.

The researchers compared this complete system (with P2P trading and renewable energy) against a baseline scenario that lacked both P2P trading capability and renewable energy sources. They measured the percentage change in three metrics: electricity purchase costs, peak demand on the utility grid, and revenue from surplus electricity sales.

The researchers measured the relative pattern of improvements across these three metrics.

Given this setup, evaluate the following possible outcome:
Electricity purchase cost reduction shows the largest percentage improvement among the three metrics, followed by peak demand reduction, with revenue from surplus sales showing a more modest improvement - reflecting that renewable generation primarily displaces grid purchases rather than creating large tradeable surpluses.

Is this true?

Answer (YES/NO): NO